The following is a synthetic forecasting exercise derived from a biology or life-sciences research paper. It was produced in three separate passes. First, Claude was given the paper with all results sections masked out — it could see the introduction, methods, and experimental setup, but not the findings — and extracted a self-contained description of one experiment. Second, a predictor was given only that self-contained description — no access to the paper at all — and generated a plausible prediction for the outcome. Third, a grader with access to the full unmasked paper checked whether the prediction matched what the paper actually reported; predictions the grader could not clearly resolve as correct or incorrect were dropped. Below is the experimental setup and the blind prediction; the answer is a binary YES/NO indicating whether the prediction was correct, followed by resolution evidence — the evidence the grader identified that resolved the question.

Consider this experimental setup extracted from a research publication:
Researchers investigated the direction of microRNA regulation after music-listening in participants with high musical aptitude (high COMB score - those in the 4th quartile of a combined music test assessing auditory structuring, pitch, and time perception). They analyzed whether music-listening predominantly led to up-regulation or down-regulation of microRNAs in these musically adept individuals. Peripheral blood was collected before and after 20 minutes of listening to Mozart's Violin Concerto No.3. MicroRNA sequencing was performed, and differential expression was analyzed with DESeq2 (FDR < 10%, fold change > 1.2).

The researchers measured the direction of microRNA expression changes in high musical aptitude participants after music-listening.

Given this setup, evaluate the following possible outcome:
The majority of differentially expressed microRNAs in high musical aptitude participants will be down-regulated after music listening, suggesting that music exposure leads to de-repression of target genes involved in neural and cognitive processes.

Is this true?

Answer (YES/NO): NO